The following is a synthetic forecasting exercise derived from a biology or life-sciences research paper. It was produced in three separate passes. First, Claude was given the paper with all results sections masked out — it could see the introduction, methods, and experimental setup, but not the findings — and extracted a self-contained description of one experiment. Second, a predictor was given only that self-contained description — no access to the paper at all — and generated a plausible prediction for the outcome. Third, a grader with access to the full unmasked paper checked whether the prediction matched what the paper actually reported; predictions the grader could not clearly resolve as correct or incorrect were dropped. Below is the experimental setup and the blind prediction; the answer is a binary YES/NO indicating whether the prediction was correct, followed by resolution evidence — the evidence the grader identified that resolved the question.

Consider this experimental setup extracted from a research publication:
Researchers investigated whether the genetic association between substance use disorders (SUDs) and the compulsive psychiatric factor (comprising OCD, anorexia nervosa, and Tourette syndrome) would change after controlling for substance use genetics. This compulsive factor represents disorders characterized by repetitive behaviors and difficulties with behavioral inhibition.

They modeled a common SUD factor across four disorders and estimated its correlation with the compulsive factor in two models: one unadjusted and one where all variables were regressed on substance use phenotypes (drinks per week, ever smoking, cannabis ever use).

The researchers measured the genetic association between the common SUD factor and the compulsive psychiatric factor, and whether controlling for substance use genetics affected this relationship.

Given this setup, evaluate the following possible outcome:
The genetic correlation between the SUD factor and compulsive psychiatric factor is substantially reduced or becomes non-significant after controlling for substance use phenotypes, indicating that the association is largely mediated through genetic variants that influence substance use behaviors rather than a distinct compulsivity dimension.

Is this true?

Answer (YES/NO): YES